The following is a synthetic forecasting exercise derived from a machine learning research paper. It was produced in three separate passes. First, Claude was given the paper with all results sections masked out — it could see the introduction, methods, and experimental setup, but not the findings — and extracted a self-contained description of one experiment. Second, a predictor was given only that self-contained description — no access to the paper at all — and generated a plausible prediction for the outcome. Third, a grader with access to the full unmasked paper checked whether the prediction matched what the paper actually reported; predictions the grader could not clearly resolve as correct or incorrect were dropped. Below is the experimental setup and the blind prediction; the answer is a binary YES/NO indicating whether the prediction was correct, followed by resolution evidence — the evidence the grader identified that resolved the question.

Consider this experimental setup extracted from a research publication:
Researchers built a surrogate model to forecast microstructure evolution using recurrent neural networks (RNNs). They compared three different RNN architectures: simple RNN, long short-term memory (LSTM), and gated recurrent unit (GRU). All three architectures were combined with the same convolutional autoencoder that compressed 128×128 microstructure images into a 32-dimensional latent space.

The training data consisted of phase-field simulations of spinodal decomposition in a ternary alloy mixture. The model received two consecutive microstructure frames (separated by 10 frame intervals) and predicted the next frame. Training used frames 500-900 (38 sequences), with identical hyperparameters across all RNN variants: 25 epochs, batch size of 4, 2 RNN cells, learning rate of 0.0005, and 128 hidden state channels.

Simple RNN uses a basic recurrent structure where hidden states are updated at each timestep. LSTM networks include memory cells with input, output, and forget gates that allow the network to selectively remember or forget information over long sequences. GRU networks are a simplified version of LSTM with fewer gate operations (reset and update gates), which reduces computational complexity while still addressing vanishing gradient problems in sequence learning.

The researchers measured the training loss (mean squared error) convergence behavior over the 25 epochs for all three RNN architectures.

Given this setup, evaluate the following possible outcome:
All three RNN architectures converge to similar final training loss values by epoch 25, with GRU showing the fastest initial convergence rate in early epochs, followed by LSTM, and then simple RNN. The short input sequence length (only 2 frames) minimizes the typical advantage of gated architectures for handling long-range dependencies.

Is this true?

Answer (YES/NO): NO